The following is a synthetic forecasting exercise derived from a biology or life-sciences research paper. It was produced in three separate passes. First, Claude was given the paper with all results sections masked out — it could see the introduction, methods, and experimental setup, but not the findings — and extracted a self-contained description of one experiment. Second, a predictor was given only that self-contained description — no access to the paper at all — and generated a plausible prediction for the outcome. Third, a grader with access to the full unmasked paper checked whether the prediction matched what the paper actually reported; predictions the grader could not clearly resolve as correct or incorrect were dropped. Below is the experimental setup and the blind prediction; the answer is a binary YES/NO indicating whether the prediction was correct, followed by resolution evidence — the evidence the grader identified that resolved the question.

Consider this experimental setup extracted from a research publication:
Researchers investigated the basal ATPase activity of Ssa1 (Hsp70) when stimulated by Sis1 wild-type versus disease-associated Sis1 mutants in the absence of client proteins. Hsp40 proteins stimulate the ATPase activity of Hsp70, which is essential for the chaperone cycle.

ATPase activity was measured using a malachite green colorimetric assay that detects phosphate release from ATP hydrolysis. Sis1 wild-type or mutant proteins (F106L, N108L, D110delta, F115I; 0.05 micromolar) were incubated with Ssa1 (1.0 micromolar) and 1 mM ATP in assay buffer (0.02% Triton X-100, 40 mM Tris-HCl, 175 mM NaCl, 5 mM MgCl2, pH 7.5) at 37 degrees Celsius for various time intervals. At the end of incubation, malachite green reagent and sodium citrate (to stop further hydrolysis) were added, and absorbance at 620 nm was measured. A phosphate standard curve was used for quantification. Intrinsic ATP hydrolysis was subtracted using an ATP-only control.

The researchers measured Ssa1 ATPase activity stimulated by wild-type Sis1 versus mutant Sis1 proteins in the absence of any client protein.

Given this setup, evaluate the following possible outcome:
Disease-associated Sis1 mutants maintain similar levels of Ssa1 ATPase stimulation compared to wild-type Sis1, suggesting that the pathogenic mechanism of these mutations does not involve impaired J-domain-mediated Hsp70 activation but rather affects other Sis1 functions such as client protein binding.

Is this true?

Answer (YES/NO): YES